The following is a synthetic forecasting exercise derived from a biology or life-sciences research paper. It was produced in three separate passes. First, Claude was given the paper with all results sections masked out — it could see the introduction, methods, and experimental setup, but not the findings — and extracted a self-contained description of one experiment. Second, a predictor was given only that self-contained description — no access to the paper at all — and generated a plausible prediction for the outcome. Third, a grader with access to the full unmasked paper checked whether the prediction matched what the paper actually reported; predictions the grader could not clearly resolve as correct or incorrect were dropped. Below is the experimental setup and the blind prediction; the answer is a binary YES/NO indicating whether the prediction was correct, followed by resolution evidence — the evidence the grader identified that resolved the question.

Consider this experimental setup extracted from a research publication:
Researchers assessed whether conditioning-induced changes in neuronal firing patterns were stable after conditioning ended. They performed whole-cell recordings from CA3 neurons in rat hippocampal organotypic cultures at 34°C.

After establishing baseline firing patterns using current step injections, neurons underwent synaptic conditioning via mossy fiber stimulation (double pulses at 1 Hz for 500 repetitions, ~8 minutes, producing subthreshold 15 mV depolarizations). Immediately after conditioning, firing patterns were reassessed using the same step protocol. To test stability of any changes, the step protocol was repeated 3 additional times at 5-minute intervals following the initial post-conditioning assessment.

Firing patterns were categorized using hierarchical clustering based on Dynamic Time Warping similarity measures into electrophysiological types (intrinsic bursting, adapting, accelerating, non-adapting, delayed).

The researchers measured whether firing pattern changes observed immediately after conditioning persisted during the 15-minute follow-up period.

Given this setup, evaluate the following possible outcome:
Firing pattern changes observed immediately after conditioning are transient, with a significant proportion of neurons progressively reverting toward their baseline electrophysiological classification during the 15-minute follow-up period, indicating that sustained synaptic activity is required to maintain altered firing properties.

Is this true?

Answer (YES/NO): NO